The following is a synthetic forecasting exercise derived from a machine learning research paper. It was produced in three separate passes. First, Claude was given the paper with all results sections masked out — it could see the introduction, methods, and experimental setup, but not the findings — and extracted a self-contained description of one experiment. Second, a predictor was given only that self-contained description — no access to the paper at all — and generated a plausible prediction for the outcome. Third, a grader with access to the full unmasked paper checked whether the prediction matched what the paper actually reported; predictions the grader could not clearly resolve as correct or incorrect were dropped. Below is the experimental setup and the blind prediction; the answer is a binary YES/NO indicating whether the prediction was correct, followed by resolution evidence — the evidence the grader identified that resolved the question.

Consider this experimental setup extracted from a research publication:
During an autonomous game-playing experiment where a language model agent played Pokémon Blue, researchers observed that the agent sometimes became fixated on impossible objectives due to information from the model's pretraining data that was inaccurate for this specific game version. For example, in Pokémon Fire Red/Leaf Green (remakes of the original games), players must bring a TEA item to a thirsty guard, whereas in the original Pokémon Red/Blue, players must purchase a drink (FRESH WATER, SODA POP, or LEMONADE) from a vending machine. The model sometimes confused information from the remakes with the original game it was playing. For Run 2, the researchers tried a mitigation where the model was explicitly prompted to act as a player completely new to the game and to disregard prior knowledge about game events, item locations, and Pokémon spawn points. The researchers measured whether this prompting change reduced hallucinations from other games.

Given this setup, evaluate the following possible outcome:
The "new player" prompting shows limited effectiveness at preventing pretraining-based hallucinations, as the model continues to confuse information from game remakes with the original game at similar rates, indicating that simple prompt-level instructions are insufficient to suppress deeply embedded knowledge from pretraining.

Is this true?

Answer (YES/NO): NO